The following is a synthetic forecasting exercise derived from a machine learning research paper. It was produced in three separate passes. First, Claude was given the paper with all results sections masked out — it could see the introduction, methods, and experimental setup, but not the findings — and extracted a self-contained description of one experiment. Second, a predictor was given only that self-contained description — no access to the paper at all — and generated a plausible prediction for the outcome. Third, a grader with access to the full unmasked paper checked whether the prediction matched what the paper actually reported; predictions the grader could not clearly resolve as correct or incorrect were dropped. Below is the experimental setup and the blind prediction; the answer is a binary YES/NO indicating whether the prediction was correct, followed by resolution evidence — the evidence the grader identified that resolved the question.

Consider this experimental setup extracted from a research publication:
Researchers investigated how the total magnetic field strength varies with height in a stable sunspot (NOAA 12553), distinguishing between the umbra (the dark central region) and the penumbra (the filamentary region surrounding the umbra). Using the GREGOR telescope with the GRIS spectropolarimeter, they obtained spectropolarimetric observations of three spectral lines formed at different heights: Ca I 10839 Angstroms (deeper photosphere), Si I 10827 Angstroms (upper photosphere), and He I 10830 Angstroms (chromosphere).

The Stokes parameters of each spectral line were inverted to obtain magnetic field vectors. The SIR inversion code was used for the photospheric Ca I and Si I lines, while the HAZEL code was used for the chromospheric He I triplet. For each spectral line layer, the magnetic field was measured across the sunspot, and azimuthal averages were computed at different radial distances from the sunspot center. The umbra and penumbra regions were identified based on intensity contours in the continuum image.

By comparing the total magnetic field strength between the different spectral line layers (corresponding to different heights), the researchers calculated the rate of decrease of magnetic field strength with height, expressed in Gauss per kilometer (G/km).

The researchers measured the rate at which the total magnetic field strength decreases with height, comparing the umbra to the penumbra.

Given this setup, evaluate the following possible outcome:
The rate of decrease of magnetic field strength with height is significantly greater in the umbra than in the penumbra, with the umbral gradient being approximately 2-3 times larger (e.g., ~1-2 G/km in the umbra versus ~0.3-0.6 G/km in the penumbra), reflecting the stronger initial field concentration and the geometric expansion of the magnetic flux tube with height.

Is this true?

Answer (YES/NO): NO